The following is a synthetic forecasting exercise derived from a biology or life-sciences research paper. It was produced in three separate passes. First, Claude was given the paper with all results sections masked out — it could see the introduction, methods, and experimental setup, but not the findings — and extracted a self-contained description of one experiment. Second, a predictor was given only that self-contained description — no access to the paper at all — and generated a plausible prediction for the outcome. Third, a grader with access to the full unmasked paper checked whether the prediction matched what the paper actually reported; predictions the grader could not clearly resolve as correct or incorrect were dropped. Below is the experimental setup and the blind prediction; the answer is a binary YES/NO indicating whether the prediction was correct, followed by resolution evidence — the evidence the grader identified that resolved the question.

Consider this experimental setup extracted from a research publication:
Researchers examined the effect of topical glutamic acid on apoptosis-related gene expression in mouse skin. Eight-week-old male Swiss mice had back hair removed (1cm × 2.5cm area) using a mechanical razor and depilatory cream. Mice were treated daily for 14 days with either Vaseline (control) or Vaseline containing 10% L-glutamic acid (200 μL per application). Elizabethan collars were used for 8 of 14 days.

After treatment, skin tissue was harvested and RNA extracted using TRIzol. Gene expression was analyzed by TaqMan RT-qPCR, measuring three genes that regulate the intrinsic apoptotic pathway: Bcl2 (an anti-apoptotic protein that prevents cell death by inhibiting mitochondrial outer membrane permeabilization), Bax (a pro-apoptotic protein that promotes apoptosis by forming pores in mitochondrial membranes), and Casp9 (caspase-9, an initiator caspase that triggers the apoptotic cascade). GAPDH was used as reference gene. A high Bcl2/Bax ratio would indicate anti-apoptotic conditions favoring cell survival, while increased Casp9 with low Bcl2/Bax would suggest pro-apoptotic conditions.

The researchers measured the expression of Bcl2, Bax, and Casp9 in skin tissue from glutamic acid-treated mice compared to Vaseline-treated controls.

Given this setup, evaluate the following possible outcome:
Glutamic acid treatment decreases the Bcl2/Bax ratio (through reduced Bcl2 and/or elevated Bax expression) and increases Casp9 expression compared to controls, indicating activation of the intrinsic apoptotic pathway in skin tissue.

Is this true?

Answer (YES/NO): NO